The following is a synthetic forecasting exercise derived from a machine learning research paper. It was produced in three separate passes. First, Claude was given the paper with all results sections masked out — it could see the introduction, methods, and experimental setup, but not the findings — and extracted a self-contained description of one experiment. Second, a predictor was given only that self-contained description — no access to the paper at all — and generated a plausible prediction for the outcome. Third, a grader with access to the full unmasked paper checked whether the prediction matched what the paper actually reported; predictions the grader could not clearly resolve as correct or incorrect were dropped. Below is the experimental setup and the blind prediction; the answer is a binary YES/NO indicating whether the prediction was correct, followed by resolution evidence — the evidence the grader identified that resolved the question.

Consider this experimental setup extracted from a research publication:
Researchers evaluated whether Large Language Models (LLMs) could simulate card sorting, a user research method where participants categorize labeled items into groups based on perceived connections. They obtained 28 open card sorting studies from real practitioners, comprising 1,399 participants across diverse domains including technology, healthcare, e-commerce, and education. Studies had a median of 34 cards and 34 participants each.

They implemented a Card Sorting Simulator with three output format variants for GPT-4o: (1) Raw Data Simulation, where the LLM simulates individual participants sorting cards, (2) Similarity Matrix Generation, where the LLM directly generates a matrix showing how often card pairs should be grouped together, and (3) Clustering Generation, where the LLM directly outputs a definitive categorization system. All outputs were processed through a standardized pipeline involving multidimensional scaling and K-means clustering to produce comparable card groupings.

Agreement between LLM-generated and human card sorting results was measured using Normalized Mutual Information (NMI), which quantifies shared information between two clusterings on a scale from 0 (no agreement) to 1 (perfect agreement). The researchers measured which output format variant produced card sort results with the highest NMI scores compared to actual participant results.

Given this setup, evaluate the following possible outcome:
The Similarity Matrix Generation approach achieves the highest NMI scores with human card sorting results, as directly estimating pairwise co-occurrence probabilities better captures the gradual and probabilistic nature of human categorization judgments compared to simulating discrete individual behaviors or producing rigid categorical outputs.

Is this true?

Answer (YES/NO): NO